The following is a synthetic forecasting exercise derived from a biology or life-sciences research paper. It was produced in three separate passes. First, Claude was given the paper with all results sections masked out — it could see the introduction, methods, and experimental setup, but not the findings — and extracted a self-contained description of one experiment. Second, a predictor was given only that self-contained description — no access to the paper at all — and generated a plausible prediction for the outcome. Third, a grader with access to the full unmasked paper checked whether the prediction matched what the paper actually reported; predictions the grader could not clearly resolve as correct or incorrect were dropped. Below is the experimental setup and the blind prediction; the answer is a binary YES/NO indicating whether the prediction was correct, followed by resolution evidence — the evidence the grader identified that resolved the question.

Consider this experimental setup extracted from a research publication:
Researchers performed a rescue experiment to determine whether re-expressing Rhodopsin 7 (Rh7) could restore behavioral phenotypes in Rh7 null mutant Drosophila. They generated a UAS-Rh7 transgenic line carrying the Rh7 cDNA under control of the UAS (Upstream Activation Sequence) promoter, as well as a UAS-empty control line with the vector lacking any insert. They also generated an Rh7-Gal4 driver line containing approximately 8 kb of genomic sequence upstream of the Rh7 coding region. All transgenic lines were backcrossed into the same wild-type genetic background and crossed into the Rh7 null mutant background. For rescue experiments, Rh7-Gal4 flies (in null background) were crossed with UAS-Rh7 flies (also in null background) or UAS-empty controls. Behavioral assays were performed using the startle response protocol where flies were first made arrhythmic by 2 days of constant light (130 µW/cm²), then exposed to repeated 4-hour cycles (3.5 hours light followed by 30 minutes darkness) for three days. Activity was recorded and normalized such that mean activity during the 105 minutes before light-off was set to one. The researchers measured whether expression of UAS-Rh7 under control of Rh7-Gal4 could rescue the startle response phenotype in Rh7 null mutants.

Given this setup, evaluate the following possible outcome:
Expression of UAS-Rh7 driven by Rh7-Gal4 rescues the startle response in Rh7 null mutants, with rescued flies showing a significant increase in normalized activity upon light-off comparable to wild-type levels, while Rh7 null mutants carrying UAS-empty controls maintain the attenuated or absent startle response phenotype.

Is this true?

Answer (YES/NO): YES